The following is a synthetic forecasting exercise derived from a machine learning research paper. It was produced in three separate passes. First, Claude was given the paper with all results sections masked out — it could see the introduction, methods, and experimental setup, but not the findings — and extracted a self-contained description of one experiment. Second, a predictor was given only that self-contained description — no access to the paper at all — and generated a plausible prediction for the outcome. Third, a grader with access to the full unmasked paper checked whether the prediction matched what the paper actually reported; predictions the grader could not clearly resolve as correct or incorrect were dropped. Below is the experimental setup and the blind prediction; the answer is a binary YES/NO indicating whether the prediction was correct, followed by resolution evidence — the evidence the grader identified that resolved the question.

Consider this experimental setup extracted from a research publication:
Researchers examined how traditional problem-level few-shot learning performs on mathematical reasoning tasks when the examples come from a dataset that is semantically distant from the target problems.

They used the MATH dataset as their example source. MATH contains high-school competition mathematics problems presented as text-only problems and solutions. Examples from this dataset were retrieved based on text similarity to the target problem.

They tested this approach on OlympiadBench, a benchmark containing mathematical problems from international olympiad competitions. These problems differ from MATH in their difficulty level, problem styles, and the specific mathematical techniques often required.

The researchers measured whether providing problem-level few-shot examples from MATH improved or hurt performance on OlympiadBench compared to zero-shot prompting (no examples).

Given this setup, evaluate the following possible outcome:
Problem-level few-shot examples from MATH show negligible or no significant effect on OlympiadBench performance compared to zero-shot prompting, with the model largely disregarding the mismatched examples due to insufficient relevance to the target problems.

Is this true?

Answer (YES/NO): NO